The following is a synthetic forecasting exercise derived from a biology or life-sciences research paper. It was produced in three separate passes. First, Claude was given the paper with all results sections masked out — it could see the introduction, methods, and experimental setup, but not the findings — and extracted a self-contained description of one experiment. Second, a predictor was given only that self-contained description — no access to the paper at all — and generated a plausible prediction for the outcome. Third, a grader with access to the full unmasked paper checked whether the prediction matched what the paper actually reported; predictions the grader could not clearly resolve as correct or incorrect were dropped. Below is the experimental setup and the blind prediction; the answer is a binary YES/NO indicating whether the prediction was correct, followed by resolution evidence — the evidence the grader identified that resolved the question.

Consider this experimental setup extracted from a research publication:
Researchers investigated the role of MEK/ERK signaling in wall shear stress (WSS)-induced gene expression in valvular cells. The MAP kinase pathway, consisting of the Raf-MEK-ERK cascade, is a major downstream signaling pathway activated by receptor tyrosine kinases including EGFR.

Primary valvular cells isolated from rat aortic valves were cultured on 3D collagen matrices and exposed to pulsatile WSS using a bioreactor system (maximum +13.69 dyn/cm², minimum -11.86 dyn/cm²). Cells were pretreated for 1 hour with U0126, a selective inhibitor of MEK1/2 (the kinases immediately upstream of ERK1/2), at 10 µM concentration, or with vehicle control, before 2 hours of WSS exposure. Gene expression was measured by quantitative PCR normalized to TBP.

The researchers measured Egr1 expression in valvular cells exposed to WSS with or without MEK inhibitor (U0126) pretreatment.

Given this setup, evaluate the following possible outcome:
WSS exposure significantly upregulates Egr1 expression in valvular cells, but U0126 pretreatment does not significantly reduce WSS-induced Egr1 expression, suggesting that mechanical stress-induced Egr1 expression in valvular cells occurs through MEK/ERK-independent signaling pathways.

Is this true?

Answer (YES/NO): NO